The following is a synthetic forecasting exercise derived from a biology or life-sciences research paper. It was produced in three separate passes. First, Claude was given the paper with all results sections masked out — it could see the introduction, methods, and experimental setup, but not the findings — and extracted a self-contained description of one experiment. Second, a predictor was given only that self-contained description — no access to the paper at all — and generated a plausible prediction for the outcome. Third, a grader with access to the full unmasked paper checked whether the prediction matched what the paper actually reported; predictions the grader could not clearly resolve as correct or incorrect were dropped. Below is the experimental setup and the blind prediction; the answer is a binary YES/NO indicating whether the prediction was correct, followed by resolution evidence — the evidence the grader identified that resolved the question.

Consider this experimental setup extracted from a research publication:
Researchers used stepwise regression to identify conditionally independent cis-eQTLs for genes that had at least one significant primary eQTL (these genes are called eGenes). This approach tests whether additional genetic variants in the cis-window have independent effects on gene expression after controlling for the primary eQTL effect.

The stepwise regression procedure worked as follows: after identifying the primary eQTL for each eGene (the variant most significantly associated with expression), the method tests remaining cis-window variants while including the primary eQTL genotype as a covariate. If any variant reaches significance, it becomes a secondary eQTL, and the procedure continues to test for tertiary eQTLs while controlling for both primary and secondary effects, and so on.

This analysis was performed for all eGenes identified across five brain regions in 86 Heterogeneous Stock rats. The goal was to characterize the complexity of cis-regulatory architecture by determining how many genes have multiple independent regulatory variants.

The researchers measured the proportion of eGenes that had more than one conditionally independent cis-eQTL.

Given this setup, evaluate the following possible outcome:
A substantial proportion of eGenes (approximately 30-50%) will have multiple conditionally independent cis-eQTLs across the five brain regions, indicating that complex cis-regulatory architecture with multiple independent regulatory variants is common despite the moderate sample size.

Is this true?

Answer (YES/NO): NO